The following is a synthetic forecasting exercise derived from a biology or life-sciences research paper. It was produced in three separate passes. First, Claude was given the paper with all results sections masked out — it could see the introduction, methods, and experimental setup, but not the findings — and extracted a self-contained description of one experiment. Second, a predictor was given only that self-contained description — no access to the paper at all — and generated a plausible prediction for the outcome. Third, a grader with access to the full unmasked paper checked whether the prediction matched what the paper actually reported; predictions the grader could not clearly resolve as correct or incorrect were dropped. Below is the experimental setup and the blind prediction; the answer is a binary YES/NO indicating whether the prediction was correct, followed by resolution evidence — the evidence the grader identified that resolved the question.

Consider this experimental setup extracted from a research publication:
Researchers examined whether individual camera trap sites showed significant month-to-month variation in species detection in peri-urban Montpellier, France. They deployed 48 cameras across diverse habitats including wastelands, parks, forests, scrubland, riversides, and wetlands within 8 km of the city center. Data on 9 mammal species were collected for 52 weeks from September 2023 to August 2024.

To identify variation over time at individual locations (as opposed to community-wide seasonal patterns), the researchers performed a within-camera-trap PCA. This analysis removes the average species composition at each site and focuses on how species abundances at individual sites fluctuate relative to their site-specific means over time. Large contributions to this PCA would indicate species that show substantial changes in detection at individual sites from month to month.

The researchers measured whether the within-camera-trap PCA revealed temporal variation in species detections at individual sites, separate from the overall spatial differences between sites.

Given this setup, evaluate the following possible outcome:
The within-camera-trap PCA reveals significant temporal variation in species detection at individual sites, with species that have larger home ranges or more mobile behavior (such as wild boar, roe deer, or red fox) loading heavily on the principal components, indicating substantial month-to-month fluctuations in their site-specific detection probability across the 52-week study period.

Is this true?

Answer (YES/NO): NO